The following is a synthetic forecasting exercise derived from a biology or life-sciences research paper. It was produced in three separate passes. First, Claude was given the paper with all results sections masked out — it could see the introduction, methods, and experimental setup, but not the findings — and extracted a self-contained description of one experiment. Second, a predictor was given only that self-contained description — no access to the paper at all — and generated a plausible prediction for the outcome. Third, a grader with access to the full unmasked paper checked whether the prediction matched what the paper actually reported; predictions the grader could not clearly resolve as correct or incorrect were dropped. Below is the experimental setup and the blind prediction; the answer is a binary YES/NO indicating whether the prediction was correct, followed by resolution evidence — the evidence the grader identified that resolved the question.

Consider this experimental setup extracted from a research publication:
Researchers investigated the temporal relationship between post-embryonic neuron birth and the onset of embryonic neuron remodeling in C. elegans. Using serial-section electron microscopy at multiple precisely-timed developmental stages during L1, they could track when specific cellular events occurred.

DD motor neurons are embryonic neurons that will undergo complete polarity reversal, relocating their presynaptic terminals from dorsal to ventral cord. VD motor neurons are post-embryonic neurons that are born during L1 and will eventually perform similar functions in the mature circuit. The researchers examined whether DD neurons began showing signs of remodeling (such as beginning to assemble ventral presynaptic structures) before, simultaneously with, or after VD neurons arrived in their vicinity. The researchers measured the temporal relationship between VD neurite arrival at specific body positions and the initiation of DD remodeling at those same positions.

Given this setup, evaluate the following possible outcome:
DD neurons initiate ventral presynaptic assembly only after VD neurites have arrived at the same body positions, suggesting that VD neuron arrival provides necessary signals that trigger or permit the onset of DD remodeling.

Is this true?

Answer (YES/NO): NO